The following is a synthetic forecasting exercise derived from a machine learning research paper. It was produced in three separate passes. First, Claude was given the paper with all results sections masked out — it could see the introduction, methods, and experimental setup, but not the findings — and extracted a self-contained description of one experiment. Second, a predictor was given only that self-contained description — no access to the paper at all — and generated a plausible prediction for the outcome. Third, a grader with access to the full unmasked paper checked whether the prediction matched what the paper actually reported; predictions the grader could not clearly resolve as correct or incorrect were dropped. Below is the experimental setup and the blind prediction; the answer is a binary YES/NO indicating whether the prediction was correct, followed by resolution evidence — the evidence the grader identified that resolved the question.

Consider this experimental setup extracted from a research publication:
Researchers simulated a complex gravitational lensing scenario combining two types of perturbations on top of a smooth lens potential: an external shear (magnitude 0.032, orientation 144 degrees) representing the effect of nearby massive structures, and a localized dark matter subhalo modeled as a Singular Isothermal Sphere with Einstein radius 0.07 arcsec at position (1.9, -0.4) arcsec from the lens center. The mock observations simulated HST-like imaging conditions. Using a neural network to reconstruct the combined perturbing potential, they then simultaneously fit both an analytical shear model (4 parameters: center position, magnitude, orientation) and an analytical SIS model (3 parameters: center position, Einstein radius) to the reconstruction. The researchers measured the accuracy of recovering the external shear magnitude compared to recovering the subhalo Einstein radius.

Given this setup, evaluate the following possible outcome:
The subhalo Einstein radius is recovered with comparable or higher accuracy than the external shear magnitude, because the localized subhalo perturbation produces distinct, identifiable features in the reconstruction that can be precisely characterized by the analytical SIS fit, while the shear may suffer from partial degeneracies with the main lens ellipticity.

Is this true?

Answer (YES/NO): YES